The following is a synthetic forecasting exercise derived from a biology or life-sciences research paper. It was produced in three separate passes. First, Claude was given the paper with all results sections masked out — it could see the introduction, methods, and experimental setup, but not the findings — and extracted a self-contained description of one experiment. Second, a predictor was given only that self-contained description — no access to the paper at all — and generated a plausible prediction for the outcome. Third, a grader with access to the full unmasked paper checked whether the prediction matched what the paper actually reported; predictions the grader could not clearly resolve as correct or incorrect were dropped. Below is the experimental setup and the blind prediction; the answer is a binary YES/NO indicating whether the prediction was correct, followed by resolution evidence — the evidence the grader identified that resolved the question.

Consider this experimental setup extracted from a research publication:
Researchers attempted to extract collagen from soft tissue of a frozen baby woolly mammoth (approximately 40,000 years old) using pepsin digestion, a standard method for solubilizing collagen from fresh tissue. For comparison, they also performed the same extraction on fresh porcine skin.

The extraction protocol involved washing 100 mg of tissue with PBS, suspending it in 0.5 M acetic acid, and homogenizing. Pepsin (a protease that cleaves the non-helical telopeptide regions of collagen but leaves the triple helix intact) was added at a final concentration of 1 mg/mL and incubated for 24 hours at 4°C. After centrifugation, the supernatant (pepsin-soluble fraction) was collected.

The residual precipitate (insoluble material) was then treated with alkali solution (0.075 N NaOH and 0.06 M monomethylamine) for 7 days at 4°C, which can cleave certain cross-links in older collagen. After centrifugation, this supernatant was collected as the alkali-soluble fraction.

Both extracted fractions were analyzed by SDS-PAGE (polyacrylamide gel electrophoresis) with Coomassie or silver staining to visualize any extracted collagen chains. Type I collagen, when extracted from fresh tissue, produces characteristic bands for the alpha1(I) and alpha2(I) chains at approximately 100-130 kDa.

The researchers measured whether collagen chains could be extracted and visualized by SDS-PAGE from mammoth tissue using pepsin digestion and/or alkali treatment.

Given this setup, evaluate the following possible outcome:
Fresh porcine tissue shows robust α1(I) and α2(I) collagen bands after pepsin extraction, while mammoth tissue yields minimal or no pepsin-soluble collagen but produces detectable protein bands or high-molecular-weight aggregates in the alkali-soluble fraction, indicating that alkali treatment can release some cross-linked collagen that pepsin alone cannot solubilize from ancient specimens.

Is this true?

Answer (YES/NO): NO